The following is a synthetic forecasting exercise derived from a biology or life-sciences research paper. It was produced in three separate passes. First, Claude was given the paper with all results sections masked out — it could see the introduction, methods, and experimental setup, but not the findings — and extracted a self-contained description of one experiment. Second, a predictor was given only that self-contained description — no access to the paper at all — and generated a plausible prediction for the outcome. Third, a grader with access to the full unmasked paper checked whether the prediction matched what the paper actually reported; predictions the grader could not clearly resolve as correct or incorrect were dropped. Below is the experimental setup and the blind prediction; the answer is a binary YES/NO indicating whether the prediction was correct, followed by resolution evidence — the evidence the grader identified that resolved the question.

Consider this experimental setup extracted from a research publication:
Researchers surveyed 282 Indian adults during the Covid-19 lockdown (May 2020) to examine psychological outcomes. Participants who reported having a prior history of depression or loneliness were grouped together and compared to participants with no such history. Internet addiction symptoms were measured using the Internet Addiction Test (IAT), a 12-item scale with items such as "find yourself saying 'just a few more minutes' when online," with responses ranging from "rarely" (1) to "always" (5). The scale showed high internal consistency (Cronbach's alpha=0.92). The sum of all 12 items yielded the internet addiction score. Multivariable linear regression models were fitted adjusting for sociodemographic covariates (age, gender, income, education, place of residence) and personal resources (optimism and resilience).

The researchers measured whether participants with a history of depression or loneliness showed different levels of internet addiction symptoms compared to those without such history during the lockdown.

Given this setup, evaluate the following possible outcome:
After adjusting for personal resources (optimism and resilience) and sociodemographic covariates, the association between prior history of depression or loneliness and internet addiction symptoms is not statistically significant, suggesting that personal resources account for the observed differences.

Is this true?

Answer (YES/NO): NO